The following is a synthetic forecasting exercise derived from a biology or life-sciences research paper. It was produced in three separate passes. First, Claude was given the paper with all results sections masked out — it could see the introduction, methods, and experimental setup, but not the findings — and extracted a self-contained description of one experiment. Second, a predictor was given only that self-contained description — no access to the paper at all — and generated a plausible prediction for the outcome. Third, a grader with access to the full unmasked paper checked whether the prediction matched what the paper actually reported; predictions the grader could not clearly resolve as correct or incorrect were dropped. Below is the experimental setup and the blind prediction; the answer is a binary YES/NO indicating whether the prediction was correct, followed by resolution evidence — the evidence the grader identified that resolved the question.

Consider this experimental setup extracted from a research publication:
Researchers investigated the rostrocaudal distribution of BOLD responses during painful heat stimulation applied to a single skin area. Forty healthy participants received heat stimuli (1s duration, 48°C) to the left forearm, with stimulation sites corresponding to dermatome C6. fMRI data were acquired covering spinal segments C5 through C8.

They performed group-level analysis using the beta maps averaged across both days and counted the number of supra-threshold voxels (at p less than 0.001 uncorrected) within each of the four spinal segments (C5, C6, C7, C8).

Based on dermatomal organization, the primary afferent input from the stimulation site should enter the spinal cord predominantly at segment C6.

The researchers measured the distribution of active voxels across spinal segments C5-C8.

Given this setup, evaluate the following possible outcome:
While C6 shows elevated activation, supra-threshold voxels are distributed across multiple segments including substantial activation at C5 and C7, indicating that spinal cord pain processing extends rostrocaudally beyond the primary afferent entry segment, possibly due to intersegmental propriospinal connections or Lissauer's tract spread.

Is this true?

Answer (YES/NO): YES